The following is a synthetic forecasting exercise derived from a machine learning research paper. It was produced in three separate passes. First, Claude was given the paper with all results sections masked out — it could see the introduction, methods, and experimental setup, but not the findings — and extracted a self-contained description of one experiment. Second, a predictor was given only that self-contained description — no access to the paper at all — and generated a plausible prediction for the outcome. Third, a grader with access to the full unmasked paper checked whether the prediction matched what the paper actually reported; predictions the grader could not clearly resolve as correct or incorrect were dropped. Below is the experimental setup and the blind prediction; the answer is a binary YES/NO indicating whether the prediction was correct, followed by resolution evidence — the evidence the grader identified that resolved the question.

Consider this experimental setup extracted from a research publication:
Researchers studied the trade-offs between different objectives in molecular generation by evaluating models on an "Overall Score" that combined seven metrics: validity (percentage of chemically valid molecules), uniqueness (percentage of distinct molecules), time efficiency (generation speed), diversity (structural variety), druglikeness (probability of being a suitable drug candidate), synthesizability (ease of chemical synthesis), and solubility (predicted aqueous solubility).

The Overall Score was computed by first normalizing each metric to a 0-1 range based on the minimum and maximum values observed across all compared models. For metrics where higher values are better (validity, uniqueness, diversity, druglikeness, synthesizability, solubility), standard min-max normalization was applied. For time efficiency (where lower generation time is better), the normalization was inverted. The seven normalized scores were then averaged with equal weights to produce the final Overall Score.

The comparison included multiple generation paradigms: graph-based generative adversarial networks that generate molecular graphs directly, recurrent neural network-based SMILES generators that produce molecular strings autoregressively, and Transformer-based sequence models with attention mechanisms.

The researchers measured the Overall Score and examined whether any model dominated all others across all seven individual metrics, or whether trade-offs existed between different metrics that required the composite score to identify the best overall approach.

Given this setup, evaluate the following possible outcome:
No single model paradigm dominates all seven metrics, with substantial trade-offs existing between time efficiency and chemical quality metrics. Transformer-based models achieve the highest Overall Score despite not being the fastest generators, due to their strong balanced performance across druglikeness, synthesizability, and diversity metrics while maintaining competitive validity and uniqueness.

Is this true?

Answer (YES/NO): NO